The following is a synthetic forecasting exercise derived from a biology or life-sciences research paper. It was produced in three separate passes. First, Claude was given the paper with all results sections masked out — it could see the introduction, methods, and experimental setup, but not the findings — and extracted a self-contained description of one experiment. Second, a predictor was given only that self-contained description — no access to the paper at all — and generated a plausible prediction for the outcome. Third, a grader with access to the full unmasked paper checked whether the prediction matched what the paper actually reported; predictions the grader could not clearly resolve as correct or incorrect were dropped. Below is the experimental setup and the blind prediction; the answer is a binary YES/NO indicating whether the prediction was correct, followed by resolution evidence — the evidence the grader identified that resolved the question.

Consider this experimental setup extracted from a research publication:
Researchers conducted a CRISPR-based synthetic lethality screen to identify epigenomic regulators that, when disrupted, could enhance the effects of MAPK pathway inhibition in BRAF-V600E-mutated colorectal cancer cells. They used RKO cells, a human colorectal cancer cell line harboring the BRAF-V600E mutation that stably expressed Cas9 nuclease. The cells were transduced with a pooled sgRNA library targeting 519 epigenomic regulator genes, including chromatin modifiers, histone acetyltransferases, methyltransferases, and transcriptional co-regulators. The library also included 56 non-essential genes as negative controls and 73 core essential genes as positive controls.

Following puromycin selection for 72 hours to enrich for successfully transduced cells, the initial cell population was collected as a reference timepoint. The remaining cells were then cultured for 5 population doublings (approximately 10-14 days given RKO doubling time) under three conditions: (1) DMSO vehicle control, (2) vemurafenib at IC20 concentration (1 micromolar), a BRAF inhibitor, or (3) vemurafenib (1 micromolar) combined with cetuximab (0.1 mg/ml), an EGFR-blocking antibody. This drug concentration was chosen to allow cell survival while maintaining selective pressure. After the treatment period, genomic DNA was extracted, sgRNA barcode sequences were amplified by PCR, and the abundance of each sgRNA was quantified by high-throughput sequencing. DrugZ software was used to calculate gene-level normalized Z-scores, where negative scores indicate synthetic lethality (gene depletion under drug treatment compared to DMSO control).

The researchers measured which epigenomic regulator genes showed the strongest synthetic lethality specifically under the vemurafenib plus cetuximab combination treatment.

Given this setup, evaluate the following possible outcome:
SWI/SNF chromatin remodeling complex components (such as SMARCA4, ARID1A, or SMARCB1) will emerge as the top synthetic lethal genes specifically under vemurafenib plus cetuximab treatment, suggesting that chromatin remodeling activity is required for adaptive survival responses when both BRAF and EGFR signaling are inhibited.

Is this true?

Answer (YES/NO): NO